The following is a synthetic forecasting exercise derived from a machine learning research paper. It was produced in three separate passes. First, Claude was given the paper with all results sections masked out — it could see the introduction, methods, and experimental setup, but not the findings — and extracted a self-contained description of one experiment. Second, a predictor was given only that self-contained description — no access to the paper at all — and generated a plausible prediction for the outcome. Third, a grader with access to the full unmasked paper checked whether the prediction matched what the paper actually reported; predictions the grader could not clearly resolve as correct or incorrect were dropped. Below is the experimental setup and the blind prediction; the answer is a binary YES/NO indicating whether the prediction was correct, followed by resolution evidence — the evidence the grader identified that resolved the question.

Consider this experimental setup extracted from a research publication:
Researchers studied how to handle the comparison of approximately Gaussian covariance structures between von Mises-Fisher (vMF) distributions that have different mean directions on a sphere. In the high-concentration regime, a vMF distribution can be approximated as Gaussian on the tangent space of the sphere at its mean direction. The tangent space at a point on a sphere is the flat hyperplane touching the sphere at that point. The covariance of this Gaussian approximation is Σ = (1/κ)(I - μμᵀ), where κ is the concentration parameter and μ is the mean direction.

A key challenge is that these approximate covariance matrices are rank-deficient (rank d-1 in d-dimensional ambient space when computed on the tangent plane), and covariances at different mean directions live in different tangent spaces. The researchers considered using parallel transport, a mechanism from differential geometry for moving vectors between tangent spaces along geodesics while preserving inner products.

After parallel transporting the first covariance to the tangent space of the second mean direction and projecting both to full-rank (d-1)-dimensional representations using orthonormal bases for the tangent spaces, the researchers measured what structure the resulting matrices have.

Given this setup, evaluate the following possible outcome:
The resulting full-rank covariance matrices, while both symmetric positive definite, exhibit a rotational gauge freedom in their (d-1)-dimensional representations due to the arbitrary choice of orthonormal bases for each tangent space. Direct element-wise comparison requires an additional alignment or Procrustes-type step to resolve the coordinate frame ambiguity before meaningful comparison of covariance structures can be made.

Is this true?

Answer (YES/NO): NO